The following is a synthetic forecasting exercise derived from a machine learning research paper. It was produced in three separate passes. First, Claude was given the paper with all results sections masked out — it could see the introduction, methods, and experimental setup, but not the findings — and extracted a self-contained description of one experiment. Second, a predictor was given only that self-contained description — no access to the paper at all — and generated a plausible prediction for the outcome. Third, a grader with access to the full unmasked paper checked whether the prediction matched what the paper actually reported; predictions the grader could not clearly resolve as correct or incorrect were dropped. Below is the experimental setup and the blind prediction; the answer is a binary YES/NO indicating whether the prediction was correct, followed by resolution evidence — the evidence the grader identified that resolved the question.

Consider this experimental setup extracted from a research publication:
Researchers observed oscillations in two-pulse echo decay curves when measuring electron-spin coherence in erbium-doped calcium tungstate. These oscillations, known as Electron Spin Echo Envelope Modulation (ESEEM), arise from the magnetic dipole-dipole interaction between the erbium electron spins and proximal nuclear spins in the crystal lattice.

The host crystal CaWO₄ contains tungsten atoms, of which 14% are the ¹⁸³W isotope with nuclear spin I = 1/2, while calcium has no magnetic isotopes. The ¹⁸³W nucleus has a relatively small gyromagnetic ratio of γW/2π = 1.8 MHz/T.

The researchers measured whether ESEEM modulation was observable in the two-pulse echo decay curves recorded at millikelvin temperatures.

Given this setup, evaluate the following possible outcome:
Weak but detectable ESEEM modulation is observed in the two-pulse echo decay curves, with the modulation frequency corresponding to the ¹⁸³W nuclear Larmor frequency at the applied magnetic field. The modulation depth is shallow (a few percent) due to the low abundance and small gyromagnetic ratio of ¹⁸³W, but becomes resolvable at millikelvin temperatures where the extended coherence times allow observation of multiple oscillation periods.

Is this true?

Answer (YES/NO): NO